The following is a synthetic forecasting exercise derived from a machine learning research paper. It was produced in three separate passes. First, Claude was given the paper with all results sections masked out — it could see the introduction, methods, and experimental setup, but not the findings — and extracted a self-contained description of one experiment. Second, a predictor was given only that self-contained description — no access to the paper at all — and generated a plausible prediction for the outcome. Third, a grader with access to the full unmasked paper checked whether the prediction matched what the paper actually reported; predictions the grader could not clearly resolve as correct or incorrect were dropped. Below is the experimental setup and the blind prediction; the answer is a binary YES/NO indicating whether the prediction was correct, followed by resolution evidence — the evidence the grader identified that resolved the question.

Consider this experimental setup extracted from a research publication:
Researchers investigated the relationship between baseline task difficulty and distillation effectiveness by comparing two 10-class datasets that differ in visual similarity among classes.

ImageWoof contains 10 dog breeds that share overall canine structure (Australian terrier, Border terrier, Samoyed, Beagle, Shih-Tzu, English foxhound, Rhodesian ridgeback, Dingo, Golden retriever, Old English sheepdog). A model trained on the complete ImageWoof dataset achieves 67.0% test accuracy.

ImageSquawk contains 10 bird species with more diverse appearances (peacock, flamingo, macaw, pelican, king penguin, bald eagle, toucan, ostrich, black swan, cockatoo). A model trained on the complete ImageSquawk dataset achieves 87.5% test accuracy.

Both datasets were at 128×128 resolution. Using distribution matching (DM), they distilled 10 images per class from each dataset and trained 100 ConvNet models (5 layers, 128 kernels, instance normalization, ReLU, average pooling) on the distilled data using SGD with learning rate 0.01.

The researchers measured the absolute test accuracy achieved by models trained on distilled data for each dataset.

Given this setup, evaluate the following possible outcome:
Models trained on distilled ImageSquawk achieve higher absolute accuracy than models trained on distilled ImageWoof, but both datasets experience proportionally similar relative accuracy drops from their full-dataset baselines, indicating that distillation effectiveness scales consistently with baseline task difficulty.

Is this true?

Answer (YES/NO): NO